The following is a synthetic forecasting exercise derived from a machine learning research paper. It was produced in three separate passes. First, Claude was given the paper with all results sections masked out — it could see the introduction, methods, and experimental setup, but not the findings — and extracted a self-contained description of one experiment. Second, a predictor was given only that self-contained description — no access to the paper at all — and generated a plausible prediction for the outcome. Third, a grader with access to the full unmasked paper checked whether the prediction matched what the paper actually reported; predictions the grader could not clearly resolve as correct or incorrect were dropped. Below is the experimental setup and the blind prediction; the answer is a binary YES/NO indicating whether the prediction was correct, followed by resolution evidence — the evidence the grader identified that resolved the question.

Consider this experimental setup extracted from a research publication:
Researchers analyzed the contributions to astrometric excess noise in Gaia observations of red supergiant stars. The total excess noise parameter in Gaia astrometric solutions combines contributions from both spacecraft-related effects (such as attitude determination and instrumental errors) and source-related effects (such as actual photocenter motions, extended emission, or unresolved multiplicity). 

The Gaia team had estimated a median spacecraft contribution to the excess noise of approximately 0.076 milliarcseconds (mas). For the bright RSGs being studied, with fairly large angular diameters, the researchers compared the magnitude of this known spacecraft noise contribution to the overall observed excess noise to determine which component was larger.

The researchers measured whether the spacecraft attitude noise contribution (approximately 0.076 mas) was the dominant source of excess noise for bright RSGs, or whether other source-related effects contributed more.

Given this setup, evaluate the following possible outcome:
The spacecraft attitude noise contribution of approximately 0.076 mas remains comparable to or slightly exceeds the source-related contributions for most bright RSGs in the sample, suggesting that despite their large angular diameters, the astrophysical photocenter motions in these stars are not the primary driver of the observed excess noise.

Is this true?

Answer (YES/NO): NO